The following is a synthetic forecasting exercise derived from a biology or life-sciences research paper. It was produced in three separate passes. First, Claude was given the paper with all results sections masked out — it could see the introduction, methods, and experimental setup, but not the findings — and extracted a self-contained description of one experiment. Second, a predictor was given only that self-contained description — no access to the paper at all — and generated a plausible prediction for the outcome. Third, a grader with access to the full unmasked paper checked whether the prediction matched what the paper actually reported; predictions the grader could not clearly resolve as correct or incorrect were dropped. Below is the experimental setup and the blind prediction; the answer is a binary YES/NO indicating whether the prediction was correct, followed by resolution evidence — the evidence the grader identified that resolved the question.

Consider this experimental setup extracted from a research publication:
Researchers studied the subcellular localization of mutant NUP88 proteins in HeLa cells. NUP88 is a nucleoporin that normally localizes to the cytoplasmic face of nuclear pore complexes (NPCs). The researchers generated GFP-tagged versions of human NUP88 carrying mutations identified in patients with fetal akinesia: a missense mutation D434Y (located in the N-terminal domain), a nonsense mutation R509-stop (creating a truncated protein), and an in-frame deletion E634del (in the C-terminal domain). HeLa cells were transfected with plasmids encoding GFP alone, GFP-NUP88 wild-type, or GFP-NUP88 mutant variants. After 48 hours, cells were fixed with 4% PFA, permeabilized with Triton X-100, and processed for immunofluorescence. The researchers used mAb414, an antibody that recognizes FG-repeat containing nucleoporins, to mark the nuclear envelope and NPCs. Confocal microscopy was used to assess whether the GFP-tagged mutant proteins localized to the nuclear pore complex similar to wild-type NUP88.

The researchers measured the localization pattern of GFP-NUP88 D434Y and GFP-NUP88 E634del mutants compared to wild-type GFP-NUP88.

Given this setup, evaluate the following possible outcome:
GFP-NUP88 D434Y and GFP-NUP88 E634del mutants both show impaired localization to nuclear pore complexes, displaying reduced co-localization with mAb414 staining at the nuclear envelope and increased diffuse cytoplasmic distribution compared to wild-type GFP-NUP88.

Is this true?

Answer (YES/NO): NO